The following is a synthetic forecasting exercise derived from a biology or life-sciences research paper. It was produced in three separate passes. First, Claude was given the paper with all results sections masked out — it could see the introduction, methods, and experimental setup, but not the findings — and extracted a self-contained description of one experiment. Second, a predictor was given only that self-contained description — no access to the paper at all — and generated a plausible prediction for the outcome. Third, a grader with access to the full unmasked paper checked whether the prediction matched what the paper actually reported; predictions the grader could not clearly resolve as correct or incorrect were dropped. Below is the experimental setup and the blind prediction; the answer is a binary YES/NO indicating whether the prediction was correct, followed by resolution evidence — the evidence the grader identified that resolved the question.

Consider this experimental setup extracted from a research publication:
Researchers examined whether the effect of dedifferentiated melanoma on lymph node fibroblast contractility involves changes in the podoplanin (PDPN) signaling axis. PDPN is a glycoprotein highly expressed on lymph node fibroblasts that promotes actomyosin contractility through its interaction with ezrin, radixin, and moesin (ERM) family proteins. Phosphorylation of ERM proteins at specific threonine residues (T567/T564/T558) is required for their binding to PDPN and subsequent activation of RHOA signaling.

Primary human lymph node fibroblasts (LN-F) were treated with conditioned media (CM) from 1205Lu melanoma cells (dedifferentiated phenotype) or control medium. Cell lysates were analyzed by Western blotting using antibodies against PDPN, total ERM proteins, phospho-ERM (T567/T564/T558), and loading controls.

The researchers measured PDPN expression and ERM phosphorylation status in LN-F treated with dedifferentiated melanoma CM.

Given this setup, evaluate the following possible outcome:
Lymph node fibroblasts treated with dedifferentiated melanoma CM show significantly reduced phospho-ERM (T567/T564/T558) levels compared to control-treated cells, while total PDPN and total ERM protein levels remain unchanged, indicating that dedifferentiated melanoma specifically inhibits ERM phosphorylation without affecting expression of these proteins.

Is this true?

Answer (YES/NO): NO